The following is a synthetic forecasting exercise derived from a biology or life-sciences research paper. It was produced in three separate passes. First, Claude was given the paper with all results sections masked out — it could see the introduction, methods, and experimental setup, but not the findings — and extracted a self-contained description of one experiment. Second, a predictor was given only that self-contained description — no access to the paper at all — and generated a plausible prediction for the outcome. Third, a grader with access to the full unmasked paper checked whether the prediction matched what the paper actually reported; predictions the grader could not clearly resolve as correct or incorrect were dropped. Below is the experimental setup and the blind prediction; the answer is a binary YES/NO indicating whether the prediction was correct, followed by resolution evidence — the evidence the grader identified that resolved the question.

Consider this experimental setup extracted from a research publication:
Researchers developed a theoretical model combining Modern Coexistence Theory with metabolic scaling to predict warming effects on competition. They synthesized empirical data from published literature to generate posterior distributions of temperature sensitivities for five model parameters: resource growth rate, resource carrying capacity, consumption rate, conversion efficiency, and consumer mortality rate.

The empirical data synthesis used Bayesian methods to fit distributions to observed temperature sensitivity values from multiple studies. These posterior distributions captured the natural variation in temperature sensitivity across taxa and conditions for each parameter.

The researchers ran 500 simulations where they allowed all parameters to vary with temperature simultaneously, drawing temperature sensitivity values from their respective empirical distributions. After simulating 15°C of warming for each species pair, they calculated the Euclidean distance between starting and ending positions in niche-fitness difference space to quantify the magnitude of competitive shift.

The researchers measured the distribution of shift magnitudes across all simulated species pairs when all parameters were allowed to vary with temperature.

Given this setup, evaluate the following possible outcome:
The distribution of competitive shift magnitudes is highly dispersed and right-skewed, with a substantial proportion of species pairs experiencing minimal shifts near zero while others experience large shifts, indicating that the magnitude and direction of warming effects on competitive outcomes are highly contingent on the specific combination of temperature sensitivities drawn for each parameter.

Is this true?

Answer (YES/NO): YES